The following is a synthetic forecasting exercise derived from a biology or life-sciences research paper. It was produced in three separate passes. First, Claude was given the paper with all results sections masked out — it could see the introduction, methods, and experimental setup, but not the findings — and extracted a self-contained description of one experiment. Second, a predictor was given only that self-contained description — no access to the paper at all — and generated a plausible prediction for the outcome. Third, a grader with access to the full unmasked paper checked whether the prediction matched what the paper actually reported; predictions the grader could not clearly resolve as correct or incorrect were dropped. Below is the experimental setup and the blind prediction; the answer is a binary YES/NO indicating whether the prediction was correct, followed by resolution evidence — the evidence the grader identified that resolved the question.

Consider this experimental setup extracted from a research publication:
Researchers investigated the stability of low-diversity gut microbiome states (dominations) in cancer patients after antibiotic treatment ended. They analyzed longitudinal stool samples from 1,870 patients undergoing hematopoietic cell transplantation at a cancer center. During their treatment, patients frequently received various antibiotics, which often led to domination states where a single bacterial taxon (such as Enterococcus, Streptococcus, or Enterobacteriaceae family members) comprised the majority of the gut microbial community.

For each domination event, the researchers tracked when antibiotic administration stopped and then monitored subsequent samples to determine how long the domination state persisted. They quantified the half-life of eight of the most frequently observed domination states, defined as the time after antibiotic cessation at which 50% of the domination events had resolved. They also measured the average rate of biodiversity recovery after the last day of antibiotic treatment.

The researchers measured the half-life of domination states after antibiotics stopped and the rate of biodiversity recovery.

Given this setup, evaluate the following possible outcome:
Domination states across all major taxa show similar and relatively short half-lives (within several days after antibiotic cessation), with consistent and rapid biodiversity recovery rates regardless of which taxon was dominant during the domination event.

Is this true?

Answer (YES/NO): NO